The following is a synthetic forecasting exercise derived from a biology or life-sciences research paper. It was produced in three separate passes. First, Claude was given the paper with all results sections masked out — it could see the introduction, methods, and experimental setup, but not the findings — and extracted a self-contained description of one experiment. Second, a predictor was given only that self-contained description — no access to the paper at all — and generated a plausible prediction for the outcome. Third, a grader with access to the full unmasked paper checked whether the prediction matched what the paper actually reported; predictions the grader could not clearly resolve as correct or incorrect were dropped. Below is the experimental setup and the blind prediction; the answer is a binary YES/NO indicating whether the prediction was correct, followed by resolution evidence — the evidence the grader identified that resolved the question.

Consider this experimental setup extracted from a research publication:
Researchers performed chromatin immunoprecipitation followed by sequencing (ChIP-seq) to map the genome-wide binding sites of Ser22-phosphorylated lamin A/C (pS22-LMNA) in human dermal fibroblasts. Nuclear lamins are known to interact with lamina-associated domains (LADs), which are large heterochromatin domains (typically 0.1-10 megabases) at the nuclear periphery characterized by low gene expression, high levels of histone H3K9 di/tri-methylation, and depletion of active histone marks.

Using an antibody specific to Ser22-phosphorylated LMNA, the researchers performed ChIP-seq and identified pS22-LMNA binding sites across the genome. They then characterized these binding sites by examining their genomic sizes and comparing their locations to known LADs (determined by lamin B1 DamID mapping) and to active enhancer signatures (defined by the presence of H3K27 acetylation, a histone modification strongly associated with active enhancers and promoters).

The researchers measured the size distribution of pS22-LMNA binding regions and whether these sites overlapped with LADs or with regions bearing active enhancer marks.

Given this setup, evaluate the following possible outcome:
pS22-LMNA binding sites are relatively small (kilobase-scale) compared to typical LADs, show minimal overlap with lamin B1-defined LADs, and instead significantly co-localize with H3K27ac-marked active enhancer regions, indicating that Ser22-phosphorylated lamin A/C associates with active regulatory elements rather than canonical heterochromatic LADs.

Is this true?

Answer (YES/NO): YES